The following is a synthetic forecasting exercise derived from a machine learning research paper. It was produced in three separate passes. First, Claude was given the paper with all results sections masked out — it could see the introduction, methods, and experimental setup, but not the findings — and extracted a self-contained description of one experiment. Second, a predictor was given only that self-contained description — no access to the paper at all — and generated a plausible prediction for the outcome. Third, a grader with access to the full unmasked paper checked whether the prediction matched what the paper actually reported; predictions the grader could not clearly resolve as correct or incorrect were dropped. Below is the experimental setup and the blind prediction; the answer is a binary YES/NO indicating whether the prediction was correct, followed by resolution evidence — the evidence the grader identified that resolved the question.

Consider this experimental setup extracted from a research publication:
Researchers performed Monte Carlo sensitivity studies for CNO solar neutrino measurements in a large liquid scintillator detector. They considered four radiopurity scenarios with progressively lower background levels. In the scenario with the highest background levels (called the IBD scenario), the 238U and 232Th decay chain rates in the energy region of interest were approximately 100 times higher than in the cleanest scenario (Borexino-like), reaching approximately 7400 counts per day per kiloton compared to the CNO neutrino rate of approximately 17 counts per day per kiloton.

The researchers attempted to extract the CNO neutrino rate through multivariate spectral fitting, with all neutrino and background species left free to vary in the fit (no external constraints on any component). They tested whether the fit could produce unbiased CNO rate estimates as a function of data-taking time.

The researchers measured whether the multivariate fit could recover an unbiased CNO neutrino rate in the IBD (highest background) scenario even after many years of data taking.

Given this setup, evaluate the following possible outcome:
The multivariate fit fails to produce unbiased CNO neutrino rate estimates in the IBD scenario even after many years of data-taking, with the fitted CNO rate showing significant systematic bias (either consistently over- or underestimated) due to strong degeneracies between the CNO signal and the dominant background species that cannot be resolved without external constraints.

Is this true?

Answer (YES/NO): YES